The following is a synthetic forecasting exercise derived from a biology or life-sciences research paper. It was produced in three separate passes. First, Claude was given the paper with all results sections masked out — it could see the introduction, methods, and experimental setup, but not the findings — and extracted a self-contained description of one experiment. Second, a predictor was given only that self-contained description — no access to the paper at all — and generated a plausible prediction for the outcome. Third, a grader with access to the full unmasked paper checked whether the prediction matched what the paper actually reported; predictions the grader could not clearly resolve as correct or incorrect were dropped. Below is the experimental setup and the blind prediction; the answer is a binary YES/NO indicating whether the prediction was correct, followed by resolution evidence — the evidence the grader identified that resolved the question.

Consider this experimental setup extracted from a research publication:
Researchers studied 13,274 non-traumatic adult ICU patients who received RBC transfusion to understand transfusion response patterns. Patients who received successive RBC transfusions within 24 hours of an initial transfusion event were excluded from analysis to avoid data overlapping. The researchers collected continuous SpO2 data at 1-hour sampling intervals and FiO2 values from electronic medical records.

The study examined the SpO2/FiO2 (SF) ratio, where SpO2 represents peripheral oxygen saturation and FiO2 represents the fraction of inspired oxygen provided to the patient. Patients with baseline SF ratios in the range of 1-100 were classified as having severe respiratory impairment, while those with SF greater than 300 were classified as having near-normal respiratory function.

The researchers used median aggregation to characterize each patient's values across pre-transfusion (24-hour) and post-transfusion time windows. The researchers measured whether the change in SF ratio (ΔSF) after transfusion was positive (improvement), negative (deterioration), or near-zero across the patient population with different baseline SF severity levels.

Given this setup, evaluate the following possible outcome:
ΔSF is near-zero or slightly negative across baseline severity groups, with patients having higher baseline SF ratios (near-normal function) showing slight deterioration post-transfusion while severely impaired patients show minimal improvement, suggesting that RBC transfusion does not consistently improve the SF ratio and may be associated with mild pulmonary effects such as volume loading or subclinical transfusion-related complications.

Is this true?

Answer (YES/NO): NO